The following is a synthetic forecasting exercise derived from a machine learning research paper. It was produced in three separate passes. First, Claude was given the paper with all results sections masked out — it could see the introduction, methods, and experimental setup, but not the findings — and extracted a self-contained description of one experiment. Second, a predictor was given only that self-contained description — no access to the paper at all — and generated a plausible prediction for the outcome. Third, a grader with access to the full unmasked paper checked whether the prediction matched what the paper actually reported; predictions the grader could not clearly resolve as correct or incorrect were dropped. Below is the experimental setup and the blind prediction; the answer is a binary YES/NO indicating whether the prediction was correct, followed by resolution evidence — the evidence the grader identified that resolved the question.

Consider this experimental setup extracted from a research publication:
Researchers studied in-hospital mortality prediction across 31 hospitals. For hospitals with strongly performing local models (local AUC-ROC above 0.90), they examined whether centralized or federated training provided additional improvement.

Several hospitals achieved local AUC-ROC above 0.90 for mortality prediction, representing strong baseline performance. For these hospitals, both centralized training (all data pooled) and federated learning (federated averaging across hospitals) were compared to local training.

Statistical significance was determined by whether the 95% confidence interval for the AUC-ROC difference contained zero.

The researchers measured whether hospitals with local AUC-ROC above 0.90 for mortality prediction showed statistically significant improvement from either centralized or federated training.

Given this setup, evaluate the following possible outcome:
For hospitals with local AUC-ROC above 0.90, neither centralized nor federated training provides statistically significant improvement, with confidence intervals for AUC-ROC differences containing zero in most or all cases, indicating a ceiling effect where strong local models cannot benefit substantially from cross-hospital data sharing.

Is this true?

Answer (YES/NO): YES